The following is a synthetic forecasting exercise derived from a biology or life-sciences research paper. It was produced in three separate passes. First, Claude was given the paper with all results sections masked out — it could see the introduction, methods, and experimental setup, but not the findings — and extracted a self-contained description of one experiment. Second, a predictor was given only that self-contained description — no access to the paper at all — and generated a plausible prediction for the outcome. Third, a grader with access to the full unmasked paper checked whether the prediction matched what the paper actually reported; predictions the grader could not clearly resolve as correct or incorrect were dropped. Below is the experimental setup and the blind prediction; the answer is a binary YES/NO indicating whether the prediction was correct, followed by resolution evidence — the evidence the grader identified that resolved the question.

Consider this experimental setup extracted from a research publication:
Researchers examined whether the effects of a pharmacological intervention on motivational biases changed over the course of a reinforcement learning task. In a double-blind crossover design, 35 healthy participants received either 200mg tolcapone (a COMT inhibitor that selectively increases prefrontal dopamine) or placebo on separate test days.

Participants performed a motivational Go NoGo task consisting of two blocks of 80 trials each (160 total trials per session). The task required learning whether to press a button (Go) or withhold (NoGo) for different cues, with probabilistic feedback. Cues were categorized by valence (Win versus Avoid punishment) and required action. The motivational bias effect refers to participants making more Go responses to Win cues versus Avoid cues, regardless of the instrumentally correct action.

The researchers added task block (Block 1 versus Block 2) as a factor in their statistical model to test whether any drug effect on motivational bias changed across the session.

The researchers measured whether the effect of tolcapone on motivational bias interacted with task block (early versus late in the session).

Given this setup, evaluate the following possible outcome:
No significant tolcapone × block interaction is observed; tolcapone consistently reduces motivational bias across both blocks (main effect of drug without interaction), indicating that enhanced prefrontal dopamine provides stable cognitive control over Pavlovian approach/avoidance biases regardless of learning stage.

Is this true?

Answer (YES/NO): NO